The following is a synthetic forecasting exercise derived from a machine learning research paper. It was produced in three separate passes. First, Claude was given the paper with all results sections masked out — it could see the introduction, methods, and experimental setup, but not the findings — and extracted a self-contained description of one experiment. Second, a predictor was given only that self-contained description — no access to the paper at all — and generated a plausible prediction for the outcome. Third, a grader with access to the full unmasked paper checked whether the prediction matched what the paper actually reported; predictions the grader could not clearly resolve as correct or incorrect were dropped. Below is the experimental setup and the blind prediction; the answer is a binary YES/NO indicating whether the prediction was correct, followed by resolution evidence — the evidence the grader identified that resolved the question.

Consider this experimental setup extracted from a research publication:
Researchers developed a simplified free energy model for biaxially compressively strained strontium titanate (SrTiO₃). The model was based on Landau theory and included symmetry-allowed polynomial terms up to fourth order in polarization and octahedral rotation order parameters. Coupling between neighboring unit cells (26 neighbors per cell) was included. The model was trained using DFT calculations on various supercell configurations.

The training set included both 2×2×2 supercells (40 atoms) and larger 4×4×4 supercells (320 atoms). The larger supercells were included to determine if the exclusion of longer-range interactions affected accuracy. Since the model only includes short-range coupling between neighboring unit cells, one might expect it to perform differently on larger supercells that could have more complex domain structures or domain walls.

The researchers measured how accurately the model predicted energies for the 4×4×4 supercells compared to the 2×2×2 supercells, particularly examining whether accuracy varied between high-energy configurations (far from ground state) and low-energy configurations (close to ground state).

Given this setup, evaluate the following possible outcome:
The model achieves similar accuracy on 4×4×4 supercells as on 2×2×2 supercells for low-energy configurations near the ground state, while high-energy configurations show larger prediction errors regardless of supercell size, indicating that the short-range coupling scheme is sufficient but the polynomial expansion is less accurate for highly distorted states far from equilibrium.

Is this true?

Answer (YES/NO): NO